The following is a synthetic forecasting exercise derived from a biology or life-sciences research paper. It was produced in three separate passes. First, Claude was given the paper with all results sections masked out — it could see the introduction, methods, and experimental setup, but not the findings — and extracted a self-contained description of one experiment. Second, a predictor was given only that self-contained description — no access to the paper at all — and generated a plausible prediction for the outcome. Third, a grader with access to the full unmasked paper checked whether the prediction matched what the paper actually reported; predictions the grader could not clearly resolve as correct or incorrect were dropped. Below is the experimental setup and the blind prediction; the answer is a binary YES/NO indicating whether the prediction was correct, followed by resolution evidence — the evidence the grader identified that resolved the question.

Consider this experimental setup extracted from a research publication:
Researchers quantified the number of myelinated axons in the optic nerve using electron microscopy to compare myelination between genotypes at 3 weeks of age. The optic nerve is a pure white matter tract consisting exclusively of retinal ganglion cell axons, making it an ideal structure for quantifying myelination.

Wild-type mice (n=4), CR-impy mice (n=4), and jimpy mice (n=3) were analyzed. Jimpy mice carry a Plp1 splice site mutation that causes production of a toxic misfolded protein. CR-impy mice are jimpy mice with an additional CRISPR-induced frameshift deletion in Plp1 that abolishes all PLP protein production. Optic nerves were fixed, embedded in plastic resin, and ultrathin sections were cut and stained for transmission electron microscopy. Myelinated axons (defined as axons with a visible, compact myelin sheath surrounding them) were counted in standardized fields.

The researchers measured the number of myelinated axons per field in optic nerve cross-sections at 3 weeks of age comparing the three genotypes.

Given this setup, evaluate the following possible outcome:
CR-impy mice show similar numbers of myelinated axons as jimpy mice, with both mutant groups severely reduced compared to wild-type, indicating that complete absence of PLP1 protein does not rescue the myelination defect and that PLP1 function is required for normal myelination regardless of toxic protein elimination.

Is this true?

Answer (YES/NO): NO